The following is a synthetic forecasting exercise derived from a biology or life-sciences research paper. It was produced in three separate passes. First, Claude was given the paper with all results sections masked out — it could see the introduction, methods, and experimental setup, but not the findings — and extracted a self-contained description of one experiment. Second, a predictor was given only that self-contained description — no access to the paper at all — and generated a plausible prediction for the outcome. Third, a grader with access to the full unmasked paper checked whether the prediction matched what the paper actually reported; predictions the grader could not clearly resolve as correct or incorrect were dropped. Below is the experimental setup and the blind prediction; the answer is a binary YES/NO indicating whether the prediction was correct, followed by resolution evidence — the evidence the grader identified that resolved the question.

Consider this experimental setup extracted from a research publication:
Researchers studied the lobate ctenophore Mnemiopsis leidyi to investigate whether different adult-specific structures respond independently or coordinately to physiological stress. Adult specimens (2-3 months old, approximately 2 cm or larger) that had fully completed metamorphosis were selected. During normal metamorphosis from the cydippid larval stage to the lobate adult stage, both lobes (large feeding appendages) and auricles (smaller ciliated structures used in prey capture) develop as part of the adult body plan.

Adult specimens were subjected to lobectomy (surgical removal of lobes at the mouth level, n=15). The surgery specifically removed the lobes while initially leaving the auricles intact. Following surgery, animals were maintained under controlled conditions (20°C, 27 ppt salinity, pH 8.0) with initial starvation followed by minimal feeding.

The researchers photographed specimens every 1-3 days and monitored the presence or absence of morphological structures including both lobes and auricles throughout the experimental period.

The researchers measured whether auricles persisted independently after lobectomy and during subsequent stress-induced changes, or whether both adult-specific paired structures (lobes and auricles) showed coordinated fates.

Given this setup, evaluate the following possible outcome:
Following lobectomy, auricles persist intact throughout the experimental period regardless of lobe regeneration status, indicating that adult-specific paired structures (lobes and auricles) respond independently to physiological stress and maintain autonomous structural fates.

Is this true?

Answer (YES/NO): NO